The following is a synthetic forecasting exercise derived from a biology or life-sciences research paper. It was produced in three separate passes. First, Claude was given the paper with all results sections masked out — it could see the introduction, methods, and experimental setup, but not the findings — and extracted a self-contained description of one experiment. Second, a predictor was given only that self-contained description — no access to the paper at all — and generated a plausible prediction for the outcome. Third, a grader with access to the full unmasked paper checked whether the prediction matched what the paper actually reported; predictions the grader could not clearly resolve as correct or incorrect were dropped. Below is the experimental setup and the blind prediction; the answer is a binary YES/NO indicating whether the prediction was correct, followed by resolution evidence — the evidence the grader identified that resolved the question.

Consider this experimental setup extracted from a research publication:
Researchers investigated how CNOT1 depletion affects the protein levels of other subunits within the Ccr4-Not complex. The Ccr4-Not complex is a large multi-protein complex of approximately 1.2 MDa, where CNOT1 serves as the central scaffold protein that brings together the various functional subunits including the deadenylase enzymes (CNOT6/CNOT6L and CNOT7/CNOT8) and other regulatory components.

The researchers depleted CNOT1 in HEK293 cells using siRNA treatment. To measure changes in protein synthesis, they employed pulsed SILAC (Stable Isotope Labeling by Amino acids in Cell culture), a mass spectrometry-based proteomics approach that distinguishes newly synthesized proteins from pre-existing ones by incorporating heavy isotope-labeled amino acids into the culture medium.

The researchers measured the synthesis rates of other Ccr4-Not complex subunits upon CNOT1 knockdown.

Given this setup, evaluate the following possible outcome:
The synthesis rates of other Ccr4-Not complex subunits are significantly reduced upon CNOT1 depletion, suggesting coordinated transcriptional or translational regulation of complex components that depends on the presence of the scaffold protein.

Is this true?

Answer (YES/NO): YES